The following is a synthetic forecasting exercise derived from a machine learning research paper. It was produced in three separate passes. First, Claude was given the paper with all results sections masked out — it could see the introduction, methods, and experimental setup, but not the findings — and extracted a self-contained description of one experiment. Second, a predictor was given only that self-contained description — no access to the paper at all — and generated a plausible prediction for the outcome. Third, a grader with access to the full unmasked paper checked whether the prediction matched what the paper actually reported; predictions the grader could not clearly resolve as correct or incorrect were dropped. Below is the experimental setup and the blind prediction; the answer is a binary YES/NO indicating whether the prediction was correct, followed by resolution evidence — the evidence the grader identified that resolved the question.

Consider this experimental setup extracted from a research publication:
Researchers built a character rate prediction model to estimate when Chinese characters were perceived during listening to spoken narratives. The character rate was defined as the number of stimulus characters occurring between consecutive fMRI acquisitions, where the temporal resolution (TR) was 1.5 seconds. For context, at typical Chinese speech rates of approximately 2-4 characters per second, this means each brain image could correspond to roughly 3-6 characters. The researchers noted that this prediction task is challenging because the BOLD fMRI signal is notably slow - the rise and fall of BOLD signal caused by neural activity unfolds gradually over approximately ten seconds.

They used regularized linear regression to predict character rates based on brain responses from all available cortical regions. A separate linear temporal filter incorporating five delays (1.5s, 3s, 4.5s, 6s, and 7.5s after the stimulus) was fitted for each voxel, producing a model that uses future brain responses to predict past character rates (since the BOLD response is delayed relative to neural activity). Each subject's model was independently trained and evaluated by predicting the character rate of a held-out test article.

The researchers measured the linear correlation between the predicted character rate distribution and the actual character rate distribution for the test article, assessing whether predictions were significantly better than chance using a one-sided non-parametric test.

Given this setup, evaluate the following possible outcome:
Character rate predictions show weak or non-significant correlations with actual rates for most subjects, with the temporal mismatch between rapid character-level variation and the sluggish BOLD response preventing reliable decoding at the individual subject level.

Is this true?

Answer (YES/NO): NO